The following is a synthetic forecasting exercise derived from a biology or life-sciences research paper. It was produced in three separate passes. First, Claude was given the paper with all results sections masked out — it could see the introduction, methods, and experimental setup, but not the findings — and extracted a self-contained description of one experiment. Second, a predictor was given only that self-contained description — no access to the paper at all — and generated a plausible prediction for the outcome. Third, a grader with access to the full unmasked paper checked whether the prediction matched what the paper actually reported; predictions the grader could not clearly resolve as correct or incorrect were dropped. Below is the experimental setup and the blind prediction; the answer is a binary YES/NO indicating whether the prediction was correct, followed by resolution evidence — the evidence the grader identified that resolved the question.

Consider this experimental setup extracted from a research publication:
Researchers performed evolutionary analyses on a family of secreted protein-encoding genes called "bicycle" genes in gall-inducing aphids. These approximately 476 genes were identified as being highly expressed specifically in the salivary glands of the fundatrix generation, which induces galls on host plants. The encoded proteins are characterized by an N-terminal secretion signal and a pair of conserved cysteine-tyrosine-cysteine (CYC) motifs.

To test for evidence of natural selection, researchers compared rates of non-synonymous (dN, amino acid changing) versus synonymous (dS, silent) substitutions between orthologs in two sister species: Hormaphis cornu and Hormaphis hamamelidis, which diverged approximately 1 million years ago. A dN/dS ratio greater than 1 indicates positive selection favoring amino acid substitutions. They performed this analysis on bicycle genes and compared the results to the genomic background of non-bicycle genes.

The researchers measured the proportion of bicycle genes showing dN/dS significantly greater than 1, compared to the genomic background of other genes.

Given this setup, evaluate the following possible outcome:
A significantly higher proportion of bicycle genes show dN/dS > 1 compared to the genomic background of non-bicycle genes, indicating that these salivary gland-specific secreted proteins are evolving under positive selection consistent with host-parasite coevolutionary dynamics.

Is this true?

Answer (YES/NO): YES